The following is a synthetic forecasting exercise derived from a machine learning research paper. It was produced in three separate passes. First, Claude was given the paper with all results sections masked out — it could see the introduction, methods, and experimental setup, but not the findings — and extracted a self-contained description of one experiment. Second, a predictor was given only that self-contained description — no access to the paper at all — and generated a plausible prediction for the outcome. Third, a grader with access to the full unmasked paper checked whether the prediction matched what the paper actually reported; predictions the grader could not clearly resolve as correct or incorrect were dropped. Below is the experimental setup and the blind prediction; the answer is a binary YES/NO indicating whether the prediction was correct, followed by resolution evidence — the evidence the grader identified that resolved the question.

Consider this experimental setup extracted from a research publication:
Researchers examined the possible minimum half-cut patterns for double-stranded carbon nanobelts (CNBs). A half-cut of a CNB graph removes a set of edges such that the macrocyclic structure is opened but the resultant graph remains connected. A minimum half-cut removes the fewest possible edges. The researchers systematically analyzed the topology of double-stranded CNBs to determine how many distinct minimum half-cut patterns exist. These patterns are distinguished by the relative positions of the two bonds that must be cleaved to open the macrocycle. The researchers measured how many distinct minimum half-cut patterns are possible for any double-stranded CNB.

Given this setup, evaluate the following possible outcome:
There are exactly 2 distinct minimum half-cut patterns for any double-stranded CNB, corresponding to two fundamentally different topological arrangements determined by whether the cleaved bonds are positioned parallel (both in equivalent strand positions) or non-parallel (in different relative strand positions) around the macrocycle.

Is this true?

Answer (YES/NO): NO